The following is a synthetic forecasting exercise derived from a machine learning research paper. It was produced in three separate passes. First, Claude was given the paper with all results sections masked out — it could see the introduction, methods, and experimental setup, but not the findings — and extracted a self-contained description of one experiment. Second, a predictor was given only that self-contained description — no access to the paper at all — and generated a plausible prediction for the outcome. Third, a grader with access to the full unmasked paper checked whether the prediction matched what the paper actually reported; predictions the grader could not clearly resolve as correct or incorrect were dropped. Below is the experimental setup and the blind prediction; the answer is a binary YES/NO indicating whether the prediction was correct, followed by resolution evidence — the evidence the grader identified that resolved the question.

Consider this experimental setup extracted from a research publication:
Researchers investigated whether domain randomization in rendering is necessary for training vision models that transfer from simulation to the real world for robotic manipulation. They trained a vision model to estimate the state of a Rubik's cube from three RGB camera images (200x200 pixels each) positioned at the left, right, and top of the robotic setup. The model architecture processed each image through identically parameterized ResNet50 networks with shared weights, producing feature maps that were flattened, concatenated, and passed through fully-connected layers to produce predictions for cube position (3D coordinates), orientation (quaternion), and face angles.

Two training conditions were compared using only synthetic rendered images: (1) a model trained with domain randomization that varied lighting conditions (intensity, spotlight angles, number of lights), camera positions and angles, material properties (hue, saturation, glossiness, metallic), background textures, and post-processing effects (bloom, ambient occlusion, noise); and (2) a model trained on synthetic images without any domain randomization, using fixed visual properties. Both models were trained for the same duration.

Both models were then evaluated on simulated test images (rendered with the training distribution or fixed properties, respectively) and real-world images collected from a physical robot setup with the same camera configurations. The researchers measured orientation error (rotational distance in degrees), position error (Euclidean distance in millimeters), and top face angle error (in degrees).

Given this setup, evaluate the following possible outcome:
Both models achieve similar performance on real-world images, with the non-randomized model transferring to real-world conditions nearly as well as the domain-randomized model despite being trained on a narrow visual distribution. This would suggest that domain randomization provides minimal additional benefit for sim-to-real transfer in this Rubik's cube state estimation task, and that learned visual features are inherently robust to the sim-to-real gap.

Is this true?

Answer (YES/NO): NO